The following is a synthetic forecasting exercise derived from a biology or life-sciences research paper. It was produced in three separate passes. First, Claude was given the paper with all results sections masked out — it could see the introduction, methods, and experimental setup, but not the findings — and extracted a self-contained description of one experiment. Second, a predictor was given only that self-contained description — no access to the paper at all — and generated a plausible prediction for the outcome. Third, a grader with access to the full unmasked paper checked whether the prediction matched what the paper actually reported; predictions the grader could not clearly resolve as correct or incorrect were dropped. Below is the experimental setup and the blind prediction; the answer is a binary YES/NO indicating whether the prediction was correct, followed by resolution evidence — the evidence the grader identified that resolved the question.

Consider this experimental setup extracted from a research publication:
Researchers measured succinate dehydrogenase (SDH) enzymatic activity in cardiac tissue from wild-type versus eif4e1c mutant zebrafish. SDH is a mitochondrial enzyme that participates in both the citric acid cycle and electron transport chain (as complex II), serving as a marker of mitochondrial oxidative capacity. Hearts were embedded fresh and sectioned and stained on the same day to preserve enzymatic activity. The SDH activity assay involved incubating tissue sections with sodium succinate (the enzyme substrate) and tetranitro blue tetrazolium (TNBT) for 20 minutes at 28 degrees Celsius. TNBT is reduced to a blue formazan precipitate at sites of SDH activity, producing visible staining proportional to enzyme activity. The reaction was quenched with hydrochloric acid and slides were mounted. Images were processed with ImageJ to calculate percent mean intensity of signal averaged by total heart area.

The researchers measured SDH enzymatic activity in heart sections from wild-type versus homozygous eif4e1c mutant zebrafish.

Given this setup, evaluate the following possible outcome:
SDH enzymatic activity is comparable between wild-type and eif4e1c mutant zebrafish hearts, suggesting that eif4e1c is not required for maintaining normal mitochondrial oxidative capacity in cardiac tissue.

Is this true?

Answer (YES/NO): YES